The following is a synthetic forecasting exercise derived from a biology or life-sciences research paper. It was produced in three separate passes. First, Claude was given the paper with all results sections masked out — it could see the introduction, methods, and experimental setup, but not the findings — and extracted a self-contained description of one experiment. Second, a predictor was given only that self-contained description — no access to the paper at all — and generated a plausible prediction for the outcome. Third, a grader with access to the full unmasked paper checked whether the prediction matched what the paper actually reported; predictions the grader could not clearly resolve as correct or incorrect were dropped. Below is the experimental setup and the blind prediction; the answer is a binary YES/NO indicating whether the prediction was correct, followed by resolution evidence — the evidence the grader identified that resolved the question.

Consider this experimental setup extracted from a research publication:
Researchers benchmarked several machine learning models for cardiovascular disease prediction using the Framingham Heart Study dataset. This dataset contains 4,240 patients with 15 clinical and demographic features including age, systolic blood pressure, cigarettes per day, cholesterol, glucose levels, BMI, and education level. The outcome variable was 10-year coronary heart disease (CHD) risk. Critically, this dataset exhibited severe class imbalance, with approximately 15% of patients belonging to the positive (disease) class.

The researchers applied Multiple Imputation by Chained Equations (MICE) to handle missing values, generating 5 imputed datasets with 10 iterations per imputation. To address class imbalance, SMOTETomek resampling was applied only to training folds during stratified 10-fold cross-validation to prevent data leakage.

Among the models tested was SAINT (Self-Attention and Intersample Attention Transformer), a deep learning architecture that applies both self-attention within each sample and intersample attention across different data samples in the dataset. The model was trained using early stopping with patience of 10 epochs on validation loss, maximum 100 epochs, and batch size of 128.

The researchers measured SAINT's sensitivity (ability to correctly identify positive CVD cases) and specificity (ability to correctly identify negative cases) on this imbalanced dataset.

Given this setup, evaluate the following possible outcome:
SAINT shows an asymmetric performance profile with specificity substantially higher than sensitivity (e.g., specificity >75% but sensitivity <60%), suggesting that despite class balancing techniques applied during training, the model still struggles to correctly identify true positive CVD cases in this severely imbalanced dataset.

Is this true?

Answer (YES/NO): NO